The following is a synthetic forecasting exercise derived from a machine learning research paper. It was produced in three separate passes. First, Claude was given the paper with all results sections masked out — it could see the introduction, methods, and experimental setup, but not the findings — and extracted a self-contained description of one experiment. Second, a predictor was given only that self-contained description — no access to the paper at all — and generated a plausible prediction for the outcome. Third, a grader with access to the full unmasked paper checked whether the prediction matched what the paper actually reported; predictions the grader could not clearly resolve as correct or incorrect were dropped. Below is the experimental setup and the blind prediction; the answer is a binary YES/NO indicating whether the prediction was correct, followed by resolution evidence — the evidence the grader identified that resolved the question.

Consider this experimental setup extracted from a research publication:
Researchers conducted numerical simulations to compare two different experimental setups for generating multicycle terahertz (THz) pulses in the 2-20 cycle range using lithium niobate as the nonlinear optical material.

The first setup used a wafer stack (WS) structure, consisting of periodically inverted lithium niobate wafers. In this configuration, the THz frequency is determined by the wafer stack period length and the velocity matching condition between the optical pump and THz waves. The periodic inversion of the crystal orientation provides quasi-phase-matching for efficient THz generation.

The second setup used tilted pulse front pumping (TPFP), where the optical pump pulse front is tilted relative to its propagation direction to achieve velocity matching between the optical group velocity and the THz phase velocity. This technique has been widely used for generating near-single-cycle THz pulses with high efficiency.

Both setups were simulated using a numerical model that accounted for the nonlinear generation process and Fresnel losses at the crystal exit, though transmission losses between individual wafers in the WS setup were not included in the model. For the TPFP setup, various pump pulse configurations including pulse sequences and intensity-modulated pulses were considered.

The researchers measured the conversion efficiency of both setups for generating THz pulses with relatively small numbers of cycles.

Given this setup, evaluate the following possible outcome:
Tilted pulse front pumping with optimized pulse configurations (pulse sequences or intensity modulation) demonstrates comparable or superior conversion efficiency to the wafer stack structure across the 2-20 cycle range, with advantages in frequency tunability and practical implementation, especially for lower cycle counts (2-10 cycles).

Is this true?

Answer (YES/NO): NO